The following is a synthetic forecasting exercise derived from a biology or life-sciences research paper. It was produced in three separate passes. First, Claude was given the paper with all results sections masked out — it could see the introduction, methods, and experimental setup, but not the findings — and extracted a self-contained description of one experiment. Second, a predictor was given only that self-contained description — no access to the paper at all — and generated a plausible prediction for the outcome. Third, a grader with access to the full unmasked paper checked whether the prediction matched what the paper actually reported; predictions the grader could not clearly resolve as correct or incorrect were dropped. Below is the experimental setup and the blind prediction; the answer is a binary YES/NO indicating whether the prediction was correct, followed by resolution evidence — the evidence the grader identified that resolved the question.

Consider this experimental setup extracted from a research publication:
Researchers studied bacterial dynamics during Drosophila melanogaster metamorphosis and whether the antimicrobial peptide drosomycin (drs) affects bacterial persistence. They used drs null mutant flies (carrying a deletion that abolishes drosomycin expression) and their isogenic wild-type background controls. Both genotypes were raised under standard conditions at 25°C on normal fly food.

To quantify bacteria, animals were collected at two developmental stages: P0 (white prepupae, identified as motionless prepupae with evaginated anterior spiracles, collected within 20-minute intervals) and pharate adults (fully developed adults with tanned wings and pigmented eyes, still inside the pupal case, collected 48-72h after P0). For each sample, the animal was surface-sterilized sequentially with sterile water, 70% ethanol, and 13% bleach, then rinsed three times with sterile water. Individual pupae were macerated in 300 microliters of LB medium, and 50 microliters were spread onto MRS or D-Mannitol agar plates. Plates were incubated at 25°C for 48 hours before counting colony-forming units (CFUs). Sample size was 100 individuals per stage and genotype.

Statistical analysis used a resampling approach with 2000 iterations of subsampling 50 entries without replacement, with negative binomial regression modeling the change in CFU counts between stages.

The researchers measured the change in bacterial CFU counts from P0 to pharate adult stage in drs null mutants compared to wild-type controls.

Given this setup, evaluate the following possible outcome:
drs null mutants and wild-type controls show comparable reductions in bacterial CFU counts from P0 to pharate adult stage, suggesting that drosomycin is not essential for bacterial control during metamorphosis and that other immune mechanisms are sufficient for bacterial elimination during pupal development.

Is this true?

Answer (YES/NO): NO